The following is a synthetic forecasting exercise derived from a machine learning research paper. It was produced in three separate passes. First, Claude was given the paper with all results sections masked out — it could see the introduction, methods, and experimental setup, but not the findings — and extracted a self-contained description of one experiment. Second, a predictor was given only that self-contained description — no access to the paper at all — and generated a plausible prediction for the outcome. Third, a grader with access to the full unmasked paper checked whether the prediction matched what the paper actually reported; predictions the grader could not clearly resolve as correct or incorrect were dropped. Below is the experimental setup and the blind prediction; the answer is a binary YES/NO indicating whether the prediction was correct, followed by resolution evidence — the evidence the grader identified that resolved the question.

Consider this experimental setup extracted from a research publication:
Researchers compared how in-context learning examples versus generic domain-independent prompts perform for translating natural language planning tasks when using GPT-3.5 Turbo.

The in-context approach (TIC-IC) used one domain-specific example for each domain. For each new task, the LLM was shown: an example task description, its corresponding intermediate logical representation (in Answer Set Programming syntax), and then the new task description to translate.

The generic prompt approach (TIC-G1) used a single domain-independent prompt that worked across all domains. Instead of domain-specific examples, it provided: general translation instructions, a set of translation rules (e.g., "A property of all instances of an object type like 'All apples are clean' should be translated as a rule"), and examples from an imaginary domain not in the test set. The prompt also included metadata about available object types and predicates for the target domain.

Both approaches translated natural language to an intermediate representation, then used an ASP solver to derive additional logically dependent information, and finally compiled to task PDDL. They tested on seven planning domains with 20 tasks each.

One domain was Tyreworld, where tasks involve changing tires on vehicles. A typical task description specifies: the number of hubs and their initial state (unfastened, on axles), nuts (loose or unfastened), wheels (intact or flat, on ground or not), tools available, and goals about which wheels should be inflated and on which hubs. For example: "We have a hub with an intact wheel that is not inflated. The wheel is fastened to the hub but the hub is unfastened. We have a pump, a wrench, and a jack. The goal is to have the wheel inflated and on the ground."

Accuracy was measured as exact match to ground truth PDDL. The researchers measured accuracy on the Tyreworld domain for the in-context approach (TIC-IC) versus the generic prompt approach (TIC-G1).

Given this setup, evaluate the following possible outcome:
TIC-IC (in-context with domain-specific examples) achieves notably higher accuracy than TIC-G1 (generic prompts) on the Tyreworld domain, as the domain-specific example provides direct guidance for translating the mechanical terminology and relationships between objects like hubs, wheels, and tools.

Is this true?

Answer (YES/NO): YES